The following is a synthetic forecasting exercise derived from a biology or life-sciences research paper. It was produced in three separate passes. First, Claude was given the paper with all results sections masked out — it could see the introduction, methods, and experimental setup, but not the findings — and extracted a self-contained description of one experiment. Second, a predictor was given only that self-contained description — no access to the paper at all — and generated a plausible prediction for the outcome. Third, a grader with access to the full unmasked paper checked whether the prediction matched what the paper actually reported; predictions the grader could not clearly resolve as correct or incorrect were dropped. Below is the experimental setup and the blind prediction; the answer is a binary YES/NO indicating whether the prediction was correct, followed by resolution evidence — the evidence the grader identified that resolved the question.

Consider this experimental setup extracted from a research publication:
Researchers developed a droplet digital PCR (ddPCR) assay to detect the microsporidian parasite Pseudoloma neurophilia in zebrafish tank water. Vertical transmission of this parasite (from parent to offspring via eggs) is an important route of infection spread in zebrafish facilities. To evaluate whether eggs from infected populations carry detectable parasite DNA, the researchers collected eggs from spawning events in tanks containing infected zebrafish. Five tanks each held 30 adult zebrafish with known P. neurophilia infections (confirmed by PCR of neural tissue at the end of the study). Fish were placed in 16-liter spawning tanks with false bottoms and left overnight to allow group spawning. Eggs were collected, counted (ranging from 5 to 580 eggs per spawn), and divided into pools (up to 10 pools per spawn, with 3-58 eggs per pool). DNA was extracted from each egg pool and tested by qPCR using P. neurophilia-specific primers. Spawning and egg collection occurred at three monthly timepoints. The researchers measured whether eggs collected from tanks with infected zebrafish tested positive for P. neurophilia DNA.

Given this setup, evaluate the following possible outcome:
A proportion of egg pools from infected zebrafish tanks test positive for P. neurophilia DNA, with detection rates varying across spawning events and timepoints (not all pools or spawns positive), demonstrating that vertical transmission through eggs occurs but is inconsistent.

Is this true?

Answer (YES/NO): NO